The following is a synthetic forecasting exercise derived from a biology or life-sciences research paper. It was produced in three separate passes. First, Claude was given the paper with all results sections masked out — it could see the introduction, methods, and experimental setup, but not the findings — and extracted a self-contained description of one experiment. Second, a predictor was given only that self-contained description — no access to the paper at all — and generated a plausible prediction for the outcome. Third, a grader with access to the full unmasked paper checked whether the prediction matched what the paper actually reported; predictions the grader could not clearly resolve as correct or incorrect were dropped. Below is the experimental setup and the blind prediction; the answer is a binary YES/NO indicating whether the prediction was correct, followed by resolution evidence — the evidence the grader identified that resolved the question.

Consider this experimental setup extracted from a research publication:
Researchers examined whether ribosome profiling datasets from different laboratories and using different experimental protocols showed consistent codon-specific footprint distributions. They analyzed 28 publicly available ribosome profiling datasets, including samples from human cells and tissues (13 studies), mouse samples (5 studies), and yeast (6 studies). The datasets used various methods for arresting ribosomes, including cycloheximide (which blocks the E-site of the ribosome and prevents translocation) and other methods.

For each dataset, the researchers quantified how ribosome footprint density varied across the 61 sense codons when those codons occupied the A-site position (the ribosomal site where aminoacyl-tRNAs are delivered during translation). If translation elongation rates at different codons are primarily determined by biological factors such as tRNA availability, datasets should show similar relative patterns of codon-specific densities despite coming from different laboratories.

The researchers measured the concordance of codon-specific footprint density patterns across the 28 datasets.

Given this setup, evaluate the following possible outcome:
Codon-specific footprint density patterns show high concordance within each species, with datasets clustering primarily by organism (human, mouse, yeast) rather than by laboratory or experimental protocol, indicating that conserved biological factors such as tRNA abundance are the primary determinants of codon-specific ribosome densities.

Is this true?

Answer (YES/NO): NO